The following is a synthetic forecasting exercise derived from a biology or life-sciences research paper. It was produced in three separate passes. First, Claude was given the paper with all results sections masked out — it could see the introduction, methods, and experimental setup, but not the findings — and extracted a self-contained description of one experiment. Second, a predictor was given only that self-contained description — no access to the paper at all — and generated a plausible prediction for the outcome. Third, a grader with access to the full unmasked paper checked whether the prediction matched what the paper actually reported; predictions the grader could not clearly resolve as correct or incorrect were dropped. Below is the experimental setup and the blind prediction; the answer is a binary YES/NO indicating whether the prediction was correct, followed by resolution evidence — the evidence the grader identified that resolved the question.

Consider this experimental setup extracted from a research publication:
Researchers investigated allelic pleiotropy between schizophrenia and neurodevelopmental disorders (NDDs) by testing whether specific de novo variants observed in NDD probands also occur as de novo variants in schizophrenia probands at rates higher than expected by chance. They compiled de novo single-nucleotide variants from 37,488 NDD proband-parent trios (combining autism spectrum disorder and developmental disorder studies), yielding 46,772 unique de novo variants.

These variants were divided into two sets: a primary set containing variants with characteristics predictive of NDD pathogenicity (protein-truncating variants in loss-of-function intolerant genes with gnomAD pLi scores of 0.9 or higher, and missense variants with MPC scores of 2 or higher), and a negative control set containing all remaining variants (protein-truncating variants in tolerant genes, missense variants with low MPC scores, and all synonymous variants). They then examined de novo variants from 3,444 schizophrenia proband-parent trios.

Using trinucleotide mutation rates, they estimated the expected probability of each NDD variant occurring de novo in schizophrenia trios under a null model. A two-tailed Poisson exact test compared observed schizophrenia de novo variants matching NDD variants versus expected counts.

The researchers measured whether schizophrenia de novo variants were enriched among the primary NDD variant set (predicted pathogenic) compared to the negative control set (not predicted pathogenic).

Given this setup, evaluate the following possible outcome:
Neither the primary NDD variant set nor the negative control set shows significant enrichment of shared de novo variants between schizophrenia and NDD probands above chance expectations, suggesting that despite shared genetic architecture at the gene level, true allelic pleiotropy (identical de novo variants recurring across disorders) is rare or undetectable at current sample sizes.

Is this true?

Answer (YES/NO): NO